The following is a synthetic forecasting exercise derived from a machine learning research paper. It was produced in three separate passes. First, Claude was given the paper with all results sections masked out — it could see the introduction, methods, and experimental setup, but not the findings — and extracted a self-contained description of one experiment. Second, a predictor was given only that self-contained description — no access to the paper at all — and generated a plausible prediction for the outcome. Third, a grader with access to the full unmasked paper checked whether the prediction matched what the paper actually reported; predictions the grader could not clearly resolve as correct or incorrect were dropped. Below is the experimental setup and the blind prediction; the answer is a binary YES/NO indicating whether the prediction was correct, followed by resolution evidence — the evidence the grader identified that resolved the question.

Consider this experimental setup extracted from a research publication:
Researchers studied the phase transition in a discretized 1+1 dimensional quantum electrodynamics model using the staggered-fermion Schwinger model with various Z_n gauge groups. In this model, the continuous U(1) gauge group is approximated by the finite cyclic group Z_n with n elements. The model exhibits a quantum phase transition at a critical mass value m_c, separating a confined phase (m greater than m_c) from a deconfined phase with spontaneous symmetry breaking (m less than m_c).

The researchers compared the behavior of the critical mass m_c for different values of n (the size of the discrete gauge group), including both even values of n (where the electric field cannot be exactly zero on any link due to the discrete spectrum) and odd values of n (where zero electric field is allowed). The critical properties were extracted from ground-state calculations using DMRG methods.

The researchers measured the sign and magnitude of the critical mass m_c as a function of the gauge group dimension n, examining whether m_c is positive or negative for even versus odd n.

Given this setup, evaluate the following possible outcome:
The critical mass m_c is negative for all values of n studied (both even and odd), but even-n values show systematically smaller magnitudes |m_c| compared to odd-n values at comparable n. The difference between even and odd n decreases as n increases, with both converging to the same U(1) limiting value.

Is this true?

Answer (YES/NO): NO